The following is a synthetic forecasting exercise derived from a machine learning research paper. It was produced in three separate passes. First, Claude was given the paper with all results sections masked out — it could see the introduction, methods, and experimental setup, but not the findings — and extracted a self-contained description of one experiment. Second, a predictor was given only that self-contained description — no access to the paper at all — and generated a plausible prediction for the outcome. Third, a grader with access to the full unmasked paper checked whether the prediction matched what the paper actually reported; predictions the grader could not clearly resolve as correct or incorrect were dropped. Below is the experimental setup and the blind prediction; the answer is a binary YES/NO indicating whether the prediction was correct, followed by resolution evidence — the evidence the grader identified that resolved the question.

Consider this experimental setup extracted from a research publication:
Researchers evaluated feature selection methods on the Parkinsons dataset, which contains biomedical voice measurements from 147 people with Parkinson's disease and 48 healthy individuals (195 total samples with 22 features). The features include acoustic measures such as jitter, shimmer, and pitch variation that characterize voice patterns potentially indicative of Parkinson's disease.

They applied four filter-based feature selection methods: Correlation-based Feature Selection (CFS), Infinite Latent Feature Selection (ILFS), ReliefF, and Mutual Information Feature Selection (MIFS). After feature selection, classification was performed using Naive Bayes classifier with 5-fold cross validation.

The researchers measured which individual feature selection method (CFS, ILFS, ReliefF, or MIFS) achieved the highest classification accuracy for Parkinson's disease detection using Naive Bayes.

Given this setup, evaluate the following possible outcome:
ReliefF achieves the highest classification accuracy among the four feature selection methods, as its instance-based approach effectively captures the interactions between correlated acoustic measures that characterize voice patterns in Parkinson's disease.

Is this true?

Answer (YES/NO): NO